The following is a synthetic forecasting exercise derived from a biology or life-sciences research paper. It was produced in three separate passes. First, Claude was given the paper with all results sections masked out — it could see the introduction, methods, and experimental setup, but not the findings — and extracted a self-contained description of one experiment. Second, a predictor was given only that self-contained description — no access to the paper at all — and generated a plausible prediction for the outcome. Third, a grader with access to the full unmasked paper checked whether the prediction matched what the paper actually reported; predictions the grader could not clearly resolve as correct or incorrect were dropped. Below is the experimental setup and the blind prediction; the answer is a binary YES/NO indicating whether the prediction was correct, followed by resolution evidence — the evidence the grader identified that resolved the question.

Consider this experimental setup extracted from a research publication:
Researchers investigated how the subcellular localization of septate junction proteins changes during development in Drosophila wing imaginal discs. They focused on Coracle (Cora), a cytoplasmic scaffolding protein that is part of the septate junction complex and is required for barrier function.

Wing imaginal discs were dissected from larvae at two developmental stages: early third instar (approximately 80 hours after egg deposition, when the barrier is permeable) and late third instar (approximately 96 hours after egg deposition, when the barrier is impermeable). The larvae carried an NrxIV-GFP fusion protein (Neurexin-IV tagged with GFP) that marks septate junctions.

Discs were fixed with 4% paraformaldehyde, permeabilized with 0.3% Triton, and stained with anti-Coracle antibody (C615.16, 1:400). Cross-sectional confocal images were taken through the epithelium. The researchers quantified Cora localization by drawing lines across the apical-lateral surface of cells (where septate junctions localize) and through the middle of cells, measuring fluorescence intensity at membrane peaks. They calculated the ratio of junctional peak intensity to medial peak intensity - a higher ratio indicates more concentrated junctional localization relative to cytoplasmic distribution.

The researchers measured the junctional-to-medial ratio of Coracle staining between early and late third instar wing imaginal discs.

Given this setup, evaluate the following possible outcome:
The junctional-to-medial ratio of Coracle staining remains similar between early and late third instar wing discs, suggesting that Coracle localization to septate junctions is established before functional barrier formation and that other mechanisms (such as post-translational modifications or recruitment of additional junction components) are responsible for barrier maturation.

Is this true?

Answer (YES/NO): NO